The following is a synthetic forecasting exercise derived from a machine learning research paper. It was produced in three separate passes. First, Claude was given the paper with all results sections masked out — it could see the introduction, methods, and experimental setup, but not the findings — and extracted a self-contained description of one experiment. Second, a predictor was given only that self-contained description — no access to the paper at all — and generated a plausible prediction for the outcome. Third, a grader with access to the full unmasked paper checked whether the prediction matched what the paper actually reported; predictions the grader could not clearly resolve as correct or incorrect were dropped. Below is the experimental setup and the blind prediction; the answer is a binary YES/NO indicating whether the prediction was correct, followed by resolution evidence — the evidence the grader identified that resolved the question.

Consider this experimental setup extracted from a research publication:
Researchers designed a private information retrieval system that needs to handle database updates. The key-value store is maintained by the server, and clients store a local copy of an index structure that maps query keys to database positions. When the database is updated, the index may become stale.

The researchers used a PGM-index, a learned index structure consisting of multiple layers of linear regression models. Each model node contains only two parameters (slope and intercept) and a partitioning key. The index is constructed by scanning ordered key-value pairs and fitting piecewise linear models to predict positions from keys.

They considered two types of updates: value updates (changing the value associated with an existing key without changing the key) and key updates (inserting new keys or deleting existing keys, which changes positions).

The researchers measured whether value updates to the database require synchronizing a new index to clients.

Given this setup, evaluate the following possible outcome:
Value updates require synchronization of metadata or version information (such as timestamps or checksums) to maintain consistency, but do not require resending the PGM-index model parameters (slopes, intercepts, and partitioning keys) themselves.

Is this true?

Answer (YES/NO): NO